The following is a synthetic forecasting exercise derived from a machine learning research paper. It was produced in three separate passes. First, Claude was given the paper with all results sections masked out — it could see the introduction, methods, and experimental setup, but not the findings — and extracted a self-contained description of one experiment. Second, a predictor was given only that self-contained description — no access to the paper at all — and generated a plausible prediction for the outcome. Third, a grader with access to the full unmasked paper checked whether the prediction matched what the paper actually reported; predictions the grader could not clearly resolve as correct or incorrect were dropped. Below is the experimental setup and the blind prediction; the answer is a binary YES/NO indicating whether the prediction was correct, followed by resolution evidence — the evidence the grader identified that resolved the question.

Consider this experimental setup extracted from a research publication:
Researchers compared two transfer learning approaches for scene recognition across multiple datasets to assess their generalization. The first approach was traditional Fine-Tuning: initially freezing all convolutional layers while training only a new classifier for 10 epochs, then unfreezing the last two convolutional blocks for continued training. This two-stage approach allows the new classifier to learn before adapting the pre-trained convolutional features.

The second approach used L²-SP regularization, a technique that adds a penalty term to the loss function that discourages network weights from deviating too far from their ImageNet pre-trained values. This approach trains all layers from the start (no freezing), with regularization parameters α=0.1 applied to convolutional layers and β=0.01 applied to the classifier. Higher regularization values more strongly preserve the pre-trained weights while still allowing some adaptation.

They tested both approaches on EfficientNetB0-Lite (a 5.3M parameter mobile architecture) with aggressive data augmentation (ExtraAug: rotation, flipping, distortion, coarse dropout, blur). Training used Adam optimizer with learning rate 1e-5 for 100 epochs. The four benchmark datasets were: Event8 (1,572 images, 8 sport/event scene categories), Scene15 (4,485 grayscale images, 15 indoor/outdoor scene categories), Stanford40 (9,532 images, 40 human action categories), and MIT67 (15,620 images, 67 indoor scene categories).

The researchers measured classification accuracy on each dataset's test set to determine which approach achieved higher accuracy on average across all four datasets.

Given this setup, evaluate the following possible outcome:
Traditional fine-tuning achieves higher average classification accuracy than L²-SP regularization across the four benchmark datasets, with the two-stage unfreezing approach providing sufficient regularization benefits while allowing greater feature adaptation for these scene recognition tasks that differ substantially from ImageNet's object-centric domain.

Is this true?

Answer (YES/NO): YES